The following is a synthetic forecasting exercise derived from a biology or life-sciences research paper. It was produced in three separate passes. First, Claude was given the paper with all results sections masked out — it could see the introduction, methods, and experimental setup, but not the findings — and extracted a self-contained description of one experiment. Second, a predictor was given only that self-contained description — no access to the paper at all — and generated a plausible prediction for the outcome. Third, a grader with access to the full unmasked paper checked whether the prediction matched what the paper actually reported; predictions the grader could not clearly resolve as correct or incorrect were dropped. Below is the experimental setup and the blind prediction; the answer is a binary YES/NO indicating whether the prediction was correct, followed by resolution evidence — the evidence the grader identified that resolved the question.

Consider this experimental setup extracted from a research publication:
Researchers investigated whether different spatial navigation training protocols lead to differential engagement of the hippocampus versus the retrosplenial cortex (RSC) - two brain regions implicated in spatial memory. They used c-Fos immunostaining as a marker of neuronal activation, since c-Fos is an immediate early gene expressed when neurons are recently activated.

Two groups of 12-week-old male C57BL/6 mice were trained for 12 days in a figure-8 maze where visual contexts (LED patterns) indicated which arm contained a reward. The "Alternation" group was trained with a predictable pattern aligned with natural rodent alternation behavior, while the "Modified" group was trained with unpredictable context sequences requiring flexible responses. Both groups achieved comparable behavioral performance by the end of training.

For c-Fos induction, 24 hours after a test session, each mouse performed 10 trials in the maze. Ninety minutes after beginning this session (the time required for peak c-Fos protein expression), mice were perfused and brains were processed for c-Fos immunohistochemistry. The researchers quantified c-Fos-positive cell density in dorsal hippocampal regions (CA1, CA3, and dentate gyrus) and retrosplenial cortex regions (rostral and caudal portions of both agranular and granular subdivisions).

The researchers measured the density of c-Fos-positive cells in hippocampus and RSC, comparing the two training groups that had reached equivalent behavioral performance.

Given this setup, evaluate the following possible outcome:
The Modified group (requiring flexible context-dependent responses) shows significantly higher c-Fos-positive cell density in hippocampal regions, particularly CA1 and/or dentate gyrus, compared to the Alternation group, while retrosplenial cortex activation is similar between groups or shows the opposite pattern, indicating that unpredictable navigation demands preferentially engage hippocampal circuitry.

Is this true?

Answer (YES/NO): YES